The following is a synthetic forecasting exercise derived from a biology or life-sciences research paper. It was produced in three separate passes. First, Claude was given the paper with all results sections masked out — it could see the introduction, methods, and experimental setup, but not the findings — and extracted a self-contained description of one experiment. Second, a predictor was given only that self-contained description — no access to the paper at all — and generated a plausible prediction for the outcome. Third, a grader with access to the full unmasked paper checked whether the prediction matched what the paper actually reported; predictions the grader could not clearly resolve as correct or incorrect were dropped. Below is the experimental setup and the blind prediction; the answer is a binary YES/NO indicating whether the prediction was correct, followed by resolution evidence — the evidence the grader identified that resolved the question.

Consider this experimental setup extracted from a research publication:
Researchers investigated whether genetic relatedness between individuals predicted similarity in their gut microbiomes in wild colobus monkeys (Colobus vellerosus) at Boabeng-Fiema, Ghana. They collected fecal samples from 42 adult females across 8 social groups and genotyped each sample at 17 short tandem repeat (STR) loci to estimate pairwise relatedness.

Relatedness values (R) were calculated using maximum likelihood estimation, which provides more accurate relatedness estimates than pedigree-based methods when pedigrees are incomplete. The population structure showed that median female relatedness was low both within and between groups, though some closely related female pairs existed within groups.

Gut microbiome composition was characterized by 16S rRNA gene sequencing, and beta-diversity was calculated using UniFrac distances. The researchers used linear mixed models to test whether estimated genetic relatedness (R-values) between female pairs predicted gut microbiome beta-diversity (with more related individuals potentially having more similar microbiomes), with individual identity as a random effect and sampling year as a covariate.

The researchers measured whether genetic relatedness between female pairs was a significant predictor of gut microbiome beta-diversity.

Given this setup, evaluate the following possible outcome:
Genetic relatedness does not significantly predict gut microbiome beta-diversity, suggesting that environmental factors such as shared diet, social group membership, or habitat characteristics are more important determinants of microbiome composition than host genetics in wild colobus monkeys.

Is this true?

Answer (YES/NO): NO